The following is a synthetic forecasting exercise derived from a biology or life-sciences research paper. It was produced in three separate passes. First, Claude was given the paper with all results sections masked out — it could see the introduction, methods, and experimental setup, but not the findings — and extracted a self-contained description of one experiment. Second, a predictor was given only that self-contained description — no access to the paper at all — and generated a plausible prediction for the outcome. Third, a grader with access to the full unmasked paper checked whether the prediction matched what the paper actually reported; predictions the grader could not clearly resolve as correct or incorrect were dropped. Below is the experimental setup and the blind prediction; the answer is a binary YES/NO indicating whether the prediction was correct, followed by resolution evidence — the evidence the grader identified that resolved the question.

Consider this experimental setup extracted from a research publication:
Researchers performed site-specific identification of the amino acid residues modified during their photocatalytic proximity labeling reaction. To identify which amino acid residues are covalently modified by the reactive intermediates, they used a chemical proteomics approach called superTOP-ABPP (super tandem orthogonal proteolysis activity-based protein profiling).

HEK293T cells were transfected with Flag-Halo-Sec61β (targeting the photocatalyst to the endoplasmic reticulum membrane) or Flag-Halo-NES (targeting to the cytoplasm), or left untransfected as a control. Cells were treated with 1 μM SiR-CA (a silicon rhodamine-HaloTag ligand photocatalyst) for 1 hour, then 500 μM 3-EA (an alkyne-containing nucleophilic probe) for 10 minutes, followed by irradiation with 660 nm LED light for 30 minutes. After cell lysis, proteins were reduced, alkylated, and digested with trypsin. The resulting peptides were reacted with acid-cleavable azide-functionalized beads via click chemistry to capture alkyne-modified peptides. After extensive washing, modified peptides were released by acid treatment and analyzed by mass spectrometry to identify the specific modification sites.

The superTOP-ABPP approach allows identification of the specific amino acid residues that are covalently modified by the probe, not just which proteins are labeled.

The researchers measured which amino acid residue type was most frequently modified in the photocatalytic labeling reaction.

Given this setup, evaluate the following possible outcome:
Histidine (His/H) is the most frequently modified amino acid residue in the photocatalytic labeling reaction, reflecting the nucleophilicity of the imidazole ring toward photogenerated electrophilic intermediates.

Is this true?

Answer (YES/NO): YES